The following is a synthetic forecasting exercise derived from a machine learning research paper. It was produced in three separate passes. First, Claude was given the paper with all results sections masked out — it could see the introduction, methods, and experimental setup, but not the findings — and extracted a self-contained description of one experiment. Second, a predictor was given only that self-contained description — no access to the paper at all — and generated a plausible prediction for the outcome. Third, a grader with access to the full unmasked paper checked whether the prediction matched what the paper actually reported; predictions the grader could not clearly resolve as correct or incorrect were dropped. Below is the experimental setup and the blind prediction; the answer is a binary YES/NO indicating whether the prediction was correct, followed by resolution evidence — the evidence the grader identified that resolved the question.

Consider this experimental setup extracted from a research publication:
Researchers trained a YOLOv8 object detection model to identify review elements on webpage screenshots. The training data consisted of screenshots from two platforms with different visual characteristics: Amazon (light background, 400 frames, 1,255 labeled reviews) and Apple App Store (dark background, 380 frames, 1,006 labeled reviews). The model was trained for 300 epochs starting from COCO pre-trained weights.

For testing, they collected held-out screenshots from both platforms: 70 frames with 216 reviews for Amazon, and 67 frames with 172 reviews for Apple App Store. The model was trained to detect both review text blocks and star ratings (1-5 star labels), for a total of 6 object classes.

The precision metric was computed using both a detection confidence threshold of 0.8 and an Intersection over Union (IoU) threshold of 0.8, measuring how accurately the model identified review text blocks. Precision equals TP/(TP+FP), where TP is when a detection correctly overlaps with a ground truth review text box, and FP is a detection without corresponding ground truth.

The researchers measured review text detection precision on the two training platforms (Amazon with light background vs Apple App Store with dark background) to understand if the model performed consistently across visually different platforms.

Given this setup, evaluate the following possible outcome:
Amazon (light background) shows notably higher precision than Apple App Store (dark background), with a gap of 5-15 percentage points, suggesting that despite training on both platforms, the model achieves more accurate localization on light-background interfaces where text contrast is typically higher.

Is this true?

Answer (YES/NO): NO